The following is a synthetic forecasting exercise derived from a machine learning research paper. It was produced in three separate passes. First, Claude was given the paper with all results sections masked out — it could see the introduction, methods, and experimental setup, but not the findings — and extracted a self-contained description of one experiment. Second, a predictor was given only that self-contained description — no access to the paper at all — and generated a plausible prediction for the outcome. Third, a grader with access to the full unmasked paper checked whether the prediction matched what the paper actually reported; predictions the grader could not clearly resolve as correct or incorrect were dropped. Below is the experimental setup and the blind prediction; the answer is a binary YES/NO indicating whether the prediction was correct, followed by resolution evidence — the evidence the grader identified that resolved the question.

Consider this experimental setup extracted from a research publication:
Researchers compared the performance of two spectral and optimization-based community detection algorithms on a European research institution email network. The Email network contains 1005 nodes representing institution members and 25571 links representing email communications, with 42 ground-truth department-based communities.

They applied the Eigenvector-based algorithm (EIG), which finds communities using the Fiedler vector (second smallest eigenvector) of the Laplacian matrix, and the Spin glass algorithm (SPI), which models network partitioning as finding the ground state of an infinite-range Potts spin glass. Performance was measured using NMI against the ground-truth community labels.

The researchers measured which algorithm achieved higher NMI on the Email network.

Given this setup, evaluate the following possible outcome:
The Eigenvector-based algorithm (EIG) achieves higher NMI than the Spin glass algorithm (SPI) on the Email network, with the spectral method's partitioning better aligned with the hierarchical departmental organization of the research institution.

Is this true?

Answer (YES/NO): NO